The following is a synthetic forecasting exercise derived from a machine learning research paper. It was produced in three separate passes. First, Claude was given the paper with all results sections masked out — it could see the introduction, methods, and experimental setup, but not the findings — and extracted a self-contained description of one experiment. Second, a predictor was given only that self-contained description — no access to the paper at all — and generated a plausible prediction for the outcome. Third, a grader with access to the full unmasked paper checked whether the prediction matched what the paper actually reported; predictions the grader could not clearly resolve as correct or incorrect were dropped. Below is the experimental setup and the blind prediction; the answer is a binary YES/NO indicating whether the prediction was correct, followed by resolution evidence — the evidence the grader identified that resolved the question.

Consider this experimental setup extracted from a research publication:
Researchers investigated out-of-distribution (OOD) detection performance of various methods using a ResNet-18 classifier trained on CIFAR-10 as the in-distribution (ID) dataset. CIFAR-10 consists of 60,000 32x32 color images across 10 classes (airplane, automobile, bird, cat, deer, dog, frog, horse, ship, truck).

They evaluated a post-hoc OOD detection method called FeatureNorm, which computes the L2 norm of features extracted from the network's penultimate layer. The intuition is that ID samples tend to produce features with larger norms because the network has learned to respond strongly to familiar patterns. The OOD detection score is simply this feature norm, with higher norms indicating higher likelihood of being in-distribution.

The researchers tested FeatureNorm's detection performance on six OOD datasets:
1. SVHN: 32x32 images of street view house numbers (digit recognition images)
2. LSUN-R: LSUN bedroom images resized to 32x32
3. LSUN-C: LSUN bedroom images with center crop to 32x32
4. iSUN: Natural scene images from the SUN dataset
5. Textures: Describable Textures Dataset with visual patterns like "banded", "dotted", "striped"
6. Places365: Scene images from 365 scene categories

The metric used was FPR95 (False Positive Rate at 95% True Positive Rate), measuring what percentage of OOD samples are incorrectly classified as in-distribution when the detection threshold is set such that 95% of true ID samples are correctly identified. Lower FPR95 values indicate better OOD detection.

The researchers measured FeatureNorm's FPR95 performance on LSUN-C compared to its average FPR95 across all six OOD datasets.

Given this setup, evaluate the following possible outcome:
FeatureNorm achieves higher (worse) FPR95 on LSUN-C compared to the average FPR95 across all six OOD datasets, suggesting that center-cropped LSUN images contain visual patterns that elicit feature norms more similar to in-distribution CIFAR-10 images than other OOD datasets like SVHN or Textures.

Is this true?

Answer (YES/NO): NO